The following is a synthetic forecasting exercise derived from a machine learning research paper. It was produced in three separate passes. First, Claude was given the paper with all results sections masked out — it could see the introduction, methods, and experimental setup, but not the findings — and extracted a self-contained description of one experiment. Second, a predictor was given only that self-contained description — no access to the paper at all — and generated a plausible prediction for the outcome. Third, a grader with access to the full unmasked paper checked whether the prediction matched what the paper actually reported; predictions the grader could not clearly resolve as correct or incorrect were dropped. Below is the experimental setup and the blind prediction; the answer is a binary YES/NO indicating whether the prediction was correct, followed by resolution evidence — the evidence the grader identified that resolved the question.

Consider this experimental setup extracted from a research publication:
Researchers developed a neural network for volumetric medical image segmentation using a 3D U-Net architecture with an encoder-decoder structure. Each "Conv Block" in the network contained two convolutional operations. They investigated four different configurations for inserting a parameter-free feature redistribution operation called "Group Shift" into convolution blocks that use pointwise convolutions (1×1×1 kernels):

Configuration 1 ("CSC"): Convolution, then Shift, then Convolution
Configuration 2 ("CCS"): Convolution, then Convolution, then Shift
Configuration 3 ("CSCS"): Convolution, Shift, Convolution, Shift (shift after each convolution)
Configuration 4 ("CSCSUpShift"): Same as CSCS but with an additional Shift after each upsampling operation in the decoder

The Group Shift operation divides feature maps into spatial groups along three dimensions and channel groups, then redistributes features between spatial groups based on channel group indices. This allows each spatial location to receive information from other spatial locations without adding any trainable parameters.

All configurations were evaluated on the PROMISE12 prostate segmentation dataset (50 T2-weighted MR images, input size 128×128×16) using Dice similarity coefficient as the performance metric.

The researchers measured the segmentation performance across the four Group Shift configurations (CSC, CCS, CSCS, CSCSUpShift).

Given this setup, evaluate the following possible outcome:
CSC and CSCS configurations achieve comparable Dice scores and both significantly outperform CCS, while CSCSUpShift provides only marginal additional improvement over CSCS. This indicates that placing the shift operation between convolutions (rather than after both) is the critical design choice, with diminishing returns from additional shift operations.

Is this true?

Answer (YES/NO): NO